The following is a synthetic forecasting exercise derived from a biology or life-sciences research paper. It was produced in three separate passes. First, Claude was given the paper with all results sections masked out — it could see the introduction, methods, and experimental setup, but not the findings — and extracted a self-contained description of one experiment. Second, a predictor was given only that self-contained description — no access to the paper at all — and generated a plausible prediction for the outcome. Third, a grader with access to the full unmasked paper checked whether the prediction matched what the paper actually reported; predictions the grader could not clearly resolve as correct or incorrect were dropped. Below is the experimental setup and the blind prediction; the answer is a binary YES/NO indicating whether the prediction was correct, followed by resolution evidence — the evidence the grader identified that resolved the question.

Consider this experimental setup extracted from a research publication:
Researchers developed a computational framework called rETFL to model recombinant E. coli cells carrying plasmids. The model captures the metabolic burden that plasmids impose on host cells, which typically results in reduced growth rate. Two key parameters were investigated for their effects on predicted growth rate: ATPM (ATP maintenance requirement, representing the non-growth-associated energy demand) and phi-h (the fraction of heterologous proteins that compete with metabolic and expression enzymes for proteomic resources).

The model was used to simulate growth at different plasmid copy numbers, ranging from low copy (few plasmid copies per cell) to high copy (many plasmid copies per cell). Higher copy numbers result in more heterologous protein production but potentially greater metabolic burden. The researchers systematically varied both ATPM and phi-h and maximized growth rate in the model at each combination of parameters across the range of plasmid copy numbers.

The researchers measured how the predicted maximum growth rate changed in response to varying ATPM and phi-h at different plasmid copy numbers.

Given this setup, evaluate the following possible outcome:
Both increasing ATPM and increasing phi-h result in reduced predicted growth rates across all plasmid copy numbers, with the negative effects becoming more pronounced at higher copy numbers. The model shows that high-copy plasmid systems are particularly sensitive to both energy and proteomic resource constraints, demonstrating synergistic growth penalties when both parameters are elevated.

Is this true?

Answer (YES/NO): NO